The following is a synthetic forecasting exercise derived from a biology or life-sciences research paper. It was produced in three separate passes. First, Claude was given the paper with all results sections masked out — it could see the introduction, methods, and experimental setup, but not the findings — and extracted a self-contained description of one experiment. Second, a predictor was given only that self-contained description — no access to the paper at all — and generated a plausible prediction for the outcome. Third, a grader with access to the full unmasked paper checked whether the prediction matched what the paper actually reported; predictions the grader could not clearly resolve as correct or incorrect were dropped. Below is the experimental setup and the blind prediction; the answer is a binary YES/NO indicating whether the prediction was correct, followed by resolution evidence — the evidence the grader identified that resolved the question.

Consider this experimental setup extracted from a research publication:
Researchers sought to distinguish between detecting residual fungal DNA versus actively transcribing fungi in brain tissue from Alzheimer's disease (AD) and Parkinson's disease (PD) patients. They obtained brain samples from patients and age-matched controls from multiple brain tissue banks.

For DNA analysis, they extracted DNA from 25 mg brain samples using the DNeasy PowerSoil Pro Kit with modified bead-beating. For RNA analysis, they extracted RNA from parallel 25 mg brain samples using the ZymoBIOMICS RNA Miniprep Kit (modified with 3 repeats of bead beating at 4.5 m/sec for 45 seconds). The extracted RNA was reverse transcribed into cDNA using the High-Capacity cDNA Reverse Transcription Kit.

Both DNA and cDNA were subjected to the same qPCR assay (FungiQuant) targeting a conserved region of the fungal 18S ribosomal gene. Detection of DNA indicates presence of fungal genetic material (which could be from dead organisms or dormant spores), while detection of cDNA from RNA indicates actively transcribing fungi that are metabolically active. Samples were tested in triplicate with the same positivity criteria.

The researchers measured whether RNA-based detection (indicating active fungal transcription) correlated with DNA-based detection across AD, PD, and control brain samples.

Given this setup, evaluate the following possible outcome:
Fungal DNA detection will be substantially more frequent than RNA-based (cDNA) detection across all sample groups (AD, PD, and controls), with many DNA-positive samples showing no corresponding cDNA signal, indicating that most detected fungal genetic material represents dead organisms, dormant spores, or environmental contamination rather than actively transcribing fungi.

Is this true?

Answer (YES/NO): NO